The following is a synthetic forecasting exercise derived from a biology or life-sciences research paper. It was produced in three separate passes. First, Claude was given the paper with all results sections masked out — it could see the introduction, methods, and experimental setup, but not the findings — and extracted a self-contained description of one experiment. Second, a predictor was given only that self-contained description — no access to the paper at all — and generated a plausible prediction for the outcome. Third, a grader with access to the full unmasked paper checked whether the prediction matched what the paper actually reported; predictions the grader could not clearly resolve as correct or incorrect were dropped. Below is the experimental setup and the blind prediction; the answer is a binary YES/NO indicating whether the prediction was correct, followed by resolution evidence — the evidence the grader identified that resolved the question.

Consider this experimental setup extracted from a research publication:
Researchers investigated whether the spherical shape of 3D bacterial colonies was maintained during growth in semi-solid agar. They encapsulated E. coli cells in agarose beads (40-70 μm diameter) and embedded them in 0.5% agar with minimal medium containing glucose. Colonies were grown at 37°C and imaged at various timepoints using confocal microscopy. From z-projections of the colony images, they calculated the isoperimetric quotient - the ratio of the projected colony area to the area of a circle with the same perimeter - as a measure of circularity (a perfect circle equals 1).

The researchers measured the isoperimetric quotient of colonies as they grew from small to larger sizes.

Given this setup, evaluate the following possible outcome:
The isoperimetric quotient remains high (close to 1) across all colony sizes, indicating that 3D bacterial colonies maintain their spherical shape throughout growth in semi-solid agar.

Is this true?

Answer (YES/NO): NO